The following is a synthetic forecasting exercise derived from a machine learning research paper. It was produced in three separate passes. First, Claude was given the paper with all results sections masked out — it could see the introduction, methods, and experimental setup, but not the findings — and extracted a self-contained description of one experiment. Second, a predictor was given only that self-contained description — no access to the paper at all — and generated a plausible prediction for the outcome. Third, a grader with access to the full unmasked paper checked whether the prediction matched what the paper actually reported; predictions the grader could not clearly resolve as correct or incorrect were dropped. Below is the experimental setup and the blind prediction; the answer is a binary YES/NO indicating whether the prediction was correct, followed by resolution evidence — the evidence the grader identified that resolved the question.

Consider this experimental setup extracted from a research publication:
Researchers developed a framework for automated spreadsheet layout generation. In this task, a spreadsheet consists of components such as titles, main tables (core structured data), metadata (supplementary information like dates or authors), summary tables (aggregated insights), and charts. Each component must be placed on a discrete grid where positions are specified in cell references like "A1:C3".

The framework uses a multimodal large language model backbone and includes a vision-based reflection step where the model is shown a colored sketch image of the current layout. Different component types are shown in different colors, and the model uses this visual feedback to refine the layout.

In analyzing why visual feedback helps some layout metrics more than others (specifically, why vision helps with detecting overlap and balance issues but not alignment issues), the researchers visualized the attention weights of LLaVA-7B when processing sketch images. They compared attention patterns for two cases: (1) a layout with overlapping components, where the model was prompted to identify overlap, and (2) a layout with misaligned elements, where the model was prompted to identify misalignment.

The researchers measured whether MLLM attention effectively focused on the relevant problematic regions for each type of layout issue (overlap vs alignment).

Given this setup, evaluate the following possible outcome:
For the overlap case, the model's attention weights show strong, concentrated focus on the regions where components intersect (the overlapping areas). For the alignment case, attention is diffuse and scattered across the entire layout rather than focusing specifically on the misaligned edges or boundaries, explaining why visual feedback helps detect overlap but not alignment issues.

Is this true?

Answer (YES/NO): YES